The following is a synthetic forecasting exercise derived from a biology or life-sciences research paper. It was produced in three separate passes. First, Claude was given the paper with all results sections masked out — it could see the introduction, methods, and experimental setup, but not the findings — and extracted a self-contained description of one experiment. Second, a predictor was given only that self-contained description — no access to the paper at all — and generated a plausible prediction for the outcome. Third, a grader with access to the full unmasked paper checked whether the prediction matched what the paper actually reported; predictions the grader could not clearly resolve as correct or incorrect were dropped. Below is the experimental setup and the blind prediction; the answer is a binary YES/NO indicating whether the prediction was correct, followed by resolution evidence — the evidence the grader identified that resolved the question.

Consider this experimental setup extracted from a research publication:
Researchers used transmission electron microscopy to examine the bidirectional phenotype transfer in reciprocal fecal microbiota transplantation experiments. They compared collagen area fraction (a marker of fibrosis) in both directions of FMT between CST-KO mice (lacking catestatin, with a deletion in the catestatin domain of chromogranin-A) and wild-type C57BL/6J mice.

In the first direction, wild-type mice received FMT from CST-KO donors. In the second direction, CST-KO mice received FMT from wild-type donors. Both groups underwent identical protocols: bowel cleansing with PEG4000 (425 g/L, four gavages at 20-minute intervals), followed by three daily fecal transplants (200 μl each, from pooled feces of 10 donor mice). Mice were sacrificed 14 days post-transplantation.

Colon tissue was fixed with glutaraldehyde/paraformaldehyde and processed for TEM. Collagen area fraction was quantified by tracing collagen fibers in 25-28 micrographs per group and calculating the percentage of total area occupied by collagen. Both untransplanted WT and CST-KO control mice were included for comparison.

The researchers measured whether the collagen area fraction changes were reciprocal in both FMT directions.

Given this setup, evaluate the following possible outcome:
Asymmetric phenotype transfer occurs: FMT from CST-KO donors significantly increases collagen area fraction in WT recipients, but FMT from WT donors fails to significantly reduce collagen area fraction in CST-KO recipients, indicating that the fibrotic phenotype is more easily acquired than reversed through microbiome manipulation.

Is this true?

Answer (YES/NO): NO